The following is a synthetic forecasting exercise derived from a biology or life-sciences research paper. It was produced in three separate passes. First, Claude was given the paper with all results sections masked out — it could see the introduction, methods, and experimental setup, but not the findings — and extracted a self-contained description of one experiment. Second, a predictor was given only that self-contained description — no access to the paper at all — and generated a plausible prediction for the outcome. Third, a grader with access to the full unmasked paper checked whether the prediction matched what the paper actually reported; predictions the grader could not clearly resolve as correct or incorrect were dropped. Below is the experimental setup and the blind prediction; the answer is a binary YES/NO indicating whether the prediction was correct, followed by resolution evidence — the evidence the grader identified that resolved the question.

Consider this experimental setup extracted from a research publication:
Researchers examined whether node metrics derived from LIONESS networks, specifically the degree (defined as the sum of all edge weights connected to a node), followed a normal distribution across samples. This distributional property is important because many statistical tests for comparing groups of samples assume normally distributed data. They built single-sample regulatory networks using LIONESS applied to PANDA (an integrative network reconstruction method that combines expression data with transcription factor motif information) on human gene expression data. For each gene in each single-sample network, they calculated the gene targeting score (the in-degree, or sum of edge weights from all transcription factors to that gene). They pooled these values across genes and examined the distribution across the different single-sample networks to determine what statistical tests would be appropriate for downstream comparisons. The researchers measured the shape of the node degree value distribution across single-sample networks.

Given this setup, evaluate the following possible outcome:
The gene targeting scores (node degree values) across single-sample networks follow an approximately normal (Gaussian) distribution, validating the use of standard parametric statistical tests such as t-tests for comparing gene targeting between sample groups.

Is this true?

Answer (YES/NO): YES